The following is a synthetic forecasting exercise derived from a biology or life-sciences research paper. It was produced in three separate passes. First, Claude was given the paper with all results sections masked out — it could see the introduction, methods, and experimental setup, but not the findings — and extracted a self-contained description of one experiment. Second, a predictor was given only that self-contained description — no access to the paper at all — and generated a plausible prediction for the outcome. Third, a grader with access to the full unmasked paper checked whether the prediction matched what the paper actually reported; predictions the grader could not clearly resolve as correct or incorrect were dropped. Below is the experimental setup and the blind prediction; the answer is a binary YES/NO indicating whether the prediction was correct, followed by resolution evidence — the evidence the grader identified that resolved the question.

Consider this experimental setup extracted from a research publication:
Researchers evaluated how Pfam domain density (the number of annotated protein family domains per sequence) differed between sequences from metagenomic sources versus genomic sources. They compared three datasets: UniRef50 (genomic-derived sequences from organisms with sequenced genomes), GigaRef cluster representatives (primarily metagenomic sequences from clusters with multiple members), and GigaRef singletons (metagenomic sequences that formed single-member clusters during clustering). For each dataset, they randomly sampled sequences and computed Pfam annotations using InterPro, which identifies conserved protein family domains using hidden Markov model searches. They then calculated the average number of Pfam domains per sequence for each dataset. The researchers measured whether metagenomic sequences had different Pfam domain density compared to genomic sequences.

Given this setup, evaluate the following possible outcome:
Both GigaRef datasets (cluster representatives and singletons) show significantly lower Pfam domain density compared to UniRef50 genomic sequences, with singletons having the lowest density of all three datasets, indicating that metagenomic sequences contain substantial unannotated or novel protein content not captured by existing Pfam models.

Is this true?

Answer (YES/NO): YES